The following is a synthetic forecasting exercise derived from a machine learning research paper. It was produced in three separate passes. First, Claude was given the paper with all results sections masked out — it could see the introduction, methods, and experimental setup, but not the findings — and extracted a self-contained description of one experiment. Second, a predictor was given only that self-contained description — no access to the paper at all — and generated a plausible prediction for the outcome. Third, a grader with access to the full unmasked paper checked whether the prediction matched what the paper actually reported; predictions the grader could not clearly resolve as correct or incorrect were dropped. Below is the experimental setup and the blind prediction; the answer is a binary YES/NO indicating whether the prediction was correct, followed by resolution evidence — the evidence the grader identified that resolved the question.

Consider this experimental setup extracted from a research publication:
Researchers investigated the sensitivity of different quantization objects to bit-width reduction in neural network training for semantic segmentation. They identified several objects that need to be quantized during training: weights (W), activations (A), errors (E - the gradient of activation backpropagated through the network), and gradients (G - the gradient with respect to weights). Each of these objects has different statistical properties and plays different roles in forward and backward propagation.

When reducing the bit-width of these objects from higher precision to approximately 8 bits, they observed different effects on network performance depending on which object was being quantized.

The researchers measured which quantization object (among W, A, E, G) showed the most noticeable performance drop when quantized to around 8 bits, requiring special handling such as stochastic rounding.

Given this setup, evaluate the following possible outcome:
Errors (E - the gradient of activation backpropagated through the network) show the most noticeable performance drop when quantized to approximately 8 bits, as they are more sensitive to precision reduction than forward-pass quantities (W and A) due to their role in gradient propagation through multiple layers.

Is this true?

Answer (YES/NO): NO